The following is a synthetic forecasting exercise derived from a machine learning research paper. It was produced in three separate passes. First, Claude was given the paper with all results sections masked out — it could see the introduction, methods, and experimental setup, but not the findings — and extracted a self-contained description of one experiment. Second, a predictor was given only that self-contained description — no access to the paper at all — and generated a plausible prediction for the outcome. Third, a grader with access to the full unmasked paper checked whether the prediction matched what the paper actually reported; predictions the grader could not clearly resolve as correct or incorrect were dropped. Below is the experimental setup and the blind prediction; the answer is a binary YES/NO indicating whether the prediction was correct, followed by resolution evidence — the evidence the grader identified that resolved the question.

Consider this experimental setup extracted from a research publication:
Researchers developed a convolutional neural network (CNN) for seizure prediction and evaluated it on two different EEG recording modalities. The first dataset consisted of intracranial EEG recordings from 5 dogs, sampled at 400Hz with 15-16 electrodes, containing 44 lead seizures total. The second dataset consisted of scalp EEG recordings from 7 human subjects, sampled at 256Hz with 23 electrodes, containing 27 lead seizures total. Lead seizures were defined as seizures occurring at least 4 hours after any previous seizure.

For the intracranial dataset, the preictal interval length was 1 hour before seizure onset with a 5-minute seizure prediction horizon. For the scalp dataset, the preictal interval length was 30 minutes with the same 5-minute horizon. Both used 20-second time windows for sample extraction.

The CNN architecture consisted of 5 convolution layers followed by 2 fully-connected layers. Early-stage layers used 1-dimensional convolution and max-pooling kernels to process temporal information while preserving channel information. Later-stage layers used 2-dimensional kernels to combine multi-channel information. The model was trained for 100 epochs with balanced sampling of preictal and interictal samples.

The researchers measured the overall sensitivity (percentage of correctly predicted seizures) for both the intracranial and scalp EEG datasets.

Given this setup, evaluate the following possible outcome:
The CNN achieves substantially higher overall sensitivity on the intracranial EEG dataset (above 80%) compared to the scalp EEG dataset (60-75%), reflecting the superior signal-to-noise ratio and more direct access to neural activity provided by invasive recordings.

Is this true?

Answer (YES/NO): NO